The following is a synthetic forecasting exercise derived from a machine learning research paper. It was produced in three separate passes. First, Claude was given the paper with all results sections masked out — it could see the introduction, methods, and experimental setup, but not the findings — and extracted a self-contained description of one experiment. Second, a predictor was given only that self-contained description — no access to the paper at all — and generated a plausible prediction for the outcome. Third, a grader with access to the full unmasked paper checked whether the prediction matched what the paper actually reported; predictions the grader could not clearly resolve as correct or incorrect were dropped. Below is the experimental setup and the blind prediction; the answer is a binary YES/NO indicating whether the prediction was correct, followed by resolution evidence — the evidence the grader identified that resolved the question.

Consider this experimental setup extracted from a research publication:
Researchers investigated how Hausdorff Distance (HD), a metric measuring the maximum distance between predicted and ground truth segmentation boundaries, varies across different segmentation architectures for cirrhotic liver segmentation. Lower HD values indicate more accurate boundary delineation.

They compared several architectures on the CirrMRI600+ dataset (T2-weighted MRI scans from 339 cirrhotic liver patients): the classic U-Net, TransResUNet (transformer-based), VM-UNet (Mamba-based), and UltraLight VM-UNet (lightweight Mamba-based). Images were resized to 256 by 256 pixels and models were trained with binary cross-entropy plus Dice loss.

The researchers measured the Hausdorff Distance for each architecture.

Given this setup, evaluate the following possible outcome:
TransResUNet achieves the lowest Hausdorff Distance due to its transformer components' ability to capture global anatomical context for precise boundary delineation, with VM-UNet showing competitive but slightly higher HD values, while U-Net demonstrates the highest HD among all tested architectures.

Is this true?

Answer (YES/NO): NO